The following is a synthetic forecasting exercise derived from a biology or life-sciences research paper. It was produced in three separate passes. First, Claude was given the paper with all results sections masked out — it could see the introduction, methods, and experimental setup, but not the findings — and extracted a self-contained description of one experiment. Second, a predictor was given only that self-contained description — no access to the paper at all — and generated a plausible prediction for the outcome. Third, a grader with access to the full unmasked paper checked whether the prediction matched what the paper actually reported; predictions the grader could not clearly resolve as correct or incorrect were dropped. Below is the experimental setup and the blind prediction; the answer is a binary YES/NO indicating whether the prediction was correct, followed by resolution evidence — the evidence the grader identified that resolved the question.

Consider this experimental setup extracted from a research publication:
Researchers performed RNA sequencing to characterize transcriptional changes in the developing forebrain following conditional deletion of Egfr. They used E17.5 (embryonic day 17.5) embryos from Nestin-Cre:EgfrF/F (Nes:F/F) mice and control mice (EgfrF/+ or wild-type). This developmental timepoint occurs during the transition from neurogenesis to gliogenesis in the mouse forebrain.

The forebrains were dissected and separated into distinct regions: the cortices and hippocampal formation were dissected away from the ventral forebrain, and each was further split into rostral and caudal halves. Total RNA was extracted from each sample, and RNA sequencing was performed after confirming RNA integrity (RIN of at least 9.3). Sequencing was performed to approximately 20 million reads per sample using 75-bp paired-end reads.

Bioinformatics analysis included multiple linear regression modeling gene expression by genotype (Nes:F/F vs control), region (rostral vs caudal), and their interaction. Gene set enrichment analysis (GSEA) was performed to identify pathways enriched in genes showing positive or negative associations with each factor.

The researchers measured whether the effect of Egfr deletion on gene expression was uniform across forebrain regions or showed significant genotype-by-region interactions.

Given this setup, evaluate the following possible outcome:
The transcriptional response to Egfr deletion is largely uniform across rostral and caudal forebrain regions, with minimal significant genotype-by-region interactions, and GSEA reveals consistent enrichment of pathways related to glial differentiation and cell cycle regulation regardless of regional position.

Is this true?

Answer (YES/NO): NO